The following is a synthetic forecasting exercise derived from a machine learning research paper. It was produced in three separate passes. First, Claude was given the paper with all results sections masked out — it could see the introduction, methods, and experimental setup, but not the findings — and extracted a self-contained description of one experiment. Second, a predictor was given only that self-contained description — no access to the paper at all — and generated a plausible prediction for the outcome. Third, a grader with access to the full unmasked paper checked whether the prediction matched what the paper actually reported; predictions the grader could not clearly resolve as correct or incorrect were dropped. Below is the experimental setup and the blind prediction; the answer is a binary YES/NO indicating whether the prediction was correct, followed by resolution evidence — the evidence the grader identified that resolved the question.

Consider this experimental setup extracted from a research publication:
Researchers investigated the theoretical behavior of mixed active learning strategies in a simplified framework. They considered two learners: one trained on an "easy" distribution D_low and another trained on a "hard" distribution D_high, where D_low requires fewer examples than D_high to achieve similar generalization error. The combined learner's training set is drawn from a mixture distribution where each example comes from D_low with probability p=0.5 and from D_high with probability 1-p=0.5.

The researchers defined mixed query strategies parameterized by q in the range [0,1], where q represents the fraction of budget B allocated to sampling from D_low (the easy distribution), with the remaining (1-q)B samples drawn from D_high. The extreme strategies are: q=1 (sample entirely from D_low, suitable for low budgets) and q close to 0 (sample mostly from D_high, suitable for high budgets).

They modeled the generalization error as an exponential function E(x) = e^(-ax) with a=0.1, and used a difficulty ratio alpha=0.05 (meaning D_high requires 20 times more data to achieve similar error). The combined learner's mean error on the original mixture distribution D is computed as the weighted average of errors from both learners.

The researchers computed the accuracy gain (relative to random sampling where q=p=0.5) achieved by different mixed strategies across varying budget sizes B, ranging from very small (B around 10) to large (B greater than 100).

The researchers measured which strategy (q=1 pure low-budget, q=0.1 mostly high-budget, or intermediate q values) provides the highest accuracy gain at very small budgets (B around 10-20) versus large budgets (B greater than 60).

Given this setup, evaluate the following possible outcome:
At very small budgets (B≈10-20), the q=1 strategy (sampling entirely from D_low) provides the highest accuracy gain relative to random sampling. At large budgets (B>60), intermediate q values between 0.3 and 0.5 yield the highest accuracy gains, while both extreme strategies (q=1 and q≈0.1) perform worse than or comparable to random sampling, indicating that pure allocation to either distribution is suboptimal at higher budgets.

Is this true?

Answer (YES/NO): NO